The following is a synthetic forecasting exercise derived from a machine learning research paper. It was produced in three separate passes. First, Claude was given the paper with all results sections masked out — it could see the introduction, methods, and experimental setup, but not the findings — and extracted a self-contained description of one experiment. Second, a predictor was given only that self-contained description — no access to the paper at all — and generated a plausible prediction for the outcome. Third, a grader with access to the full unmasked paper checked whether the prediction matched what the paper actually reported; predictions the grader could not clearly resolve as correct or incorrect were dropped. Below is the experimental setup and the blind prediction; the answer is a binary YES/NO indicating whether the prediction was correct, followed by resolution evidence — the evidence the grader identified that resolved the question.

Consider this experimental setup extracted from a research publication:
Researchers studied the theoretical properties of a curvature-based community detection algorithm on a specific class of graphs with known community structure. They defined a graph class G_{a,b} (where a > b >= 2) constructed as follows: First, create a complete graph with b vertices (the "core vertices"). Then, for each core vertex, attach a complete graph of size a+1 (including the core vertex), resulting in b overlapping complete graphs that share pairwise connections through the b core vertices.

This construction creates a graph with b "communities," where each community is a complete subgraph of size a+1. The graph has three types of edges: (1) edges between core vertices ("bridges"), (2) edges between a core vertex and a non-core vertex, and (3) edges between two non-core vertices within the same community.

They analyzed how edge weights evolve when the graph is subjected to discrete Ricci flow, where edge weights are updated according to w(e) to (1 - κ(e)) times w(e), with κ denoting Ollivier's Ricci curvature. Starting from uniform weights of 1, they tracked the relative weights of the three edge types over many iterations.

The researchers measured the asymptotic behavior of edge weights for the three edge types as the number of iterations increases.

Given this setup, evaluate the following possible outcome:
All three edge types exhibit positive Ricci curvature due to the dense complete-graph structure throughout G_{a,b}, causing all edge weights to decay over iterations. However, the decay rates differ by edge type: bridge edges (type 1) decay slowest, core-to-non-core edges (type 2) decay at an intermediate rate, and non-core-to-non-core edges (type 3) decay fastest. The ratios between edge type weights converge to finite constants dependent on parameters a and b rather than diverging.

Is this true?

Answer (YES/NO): NO